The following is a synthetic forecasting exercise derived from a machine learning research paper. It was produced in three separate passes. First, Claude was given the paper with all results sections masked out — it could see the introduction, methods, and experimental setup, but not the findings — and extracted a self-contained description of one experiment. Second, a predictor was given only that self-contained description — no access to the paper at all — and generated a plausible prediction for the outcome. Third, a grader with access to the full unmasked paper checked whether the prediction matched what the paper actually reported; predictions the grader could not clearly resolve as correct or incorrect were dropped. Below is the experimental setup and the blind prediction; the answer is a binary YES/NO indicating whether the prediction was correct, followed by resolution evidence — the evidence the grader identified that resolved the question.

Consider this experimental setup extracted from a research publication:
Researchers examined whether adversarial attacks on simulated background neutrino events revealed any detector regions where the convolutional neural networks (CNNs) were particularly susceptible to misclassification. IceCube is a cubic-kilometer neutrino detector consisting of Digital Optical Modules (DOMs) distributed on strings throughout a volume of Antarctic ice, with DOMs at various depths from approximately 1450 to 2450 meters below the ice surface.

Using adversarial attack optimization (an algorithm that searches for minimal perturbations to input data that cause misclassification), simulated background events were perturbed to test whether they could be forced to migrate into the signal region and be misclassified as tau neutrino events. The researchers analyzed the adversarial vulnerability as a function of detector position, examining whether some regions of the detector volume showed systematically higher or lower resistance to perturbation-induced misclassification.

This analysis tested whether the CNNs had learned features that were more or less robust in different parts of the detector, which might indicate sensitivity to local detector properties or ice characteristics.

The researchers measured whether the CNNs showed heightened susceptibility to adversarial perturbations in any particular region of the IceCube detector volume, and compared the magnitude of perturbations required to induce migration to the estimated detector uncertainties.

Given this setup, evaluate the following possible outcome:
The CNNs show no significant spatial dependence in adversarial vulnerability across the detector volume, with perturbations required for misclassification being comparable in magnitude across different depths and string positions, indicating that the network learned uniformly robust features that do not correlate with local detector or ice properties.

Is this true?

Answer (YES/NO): YES